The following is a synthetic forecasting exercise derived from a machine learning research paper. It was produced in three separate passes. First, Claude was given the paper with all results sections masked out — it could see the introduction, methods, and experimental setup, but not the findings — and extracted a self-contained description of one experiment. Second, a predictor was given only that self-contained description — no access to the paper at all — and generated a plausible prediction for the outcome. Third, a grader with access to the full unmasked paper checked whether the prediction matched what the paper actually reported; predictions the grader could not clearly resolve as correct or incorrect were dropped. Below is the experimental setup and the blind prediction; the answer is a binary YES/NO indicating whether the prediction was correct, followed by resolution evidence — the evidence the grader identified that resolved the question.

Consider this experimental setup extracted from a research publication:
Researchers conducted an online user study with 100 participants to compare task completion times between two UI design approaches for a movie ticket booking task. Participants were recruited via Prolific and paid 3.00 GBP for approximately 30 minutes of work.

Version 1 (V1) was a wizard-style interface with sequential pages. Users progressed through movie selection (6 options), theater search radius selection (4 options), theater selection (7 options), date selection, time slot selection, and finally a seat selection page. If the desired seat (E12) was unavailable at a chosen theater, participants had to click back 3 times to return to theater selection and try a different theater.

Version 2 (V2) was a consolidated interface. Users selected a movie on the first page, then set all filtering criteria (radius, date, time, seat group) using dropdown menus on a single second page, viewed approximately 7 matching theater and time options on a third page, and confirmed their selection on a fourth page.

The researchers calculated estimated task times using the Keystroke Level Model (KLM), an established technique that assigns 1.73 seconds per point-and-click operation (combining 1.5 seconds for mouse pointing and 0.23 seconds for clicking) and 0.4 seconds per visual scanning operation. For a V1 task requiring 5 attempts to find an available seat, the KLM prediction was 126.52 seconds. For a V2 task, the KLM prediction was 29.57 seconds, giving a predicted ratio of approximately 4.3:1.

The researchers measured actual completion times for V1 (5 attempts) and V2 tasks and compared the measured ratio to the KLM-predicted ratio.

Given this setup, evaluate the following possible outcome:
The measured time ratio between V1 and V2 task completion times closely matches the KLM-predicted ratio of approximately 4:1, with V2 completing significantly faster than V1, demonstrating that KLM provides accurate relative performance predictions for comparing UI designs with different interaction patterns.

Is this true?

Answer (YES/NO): NO